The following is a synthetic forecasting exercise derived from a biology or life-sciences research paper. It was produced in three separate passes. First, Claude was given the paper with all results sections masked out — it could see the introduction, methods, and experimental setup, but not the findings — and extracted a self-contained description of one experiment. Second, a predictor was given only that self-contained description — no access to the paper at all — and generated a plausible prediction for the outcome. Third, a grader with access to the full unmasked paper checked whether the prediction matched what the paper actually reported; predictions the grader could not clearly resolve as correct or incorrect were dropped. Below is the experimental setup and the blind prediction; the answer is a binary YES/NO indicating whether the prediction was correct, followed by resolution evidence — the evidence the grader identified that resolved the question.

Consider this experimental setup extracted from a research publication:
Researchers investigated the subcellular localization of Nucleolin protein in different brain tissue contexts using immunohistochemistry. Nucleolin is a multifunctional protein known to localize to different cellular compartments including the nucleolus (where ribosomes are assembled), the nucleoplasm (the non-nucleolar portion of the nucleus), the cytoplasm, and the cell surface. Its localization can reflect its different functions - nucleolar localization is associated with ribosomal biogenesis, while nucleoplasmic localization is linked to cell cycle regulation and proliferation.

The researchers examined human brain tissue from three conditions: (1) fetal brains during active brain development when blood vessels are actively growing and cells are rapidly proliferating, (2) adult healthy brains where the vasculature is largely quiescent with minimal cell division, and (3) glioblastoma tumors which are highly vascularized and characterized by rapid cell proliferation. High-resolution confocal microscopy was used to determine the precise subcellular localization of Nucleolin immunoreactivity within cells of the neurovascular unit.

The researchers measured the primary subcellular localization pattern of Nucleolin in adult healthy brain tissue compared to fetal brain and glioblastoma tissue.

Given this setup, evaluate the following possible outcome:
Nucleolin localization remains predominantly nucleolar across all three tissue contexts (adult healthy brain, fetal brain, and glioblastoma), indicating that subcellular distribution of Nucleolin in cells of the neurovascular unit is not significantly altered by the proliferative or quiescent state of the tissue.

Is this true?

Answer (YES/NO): NO